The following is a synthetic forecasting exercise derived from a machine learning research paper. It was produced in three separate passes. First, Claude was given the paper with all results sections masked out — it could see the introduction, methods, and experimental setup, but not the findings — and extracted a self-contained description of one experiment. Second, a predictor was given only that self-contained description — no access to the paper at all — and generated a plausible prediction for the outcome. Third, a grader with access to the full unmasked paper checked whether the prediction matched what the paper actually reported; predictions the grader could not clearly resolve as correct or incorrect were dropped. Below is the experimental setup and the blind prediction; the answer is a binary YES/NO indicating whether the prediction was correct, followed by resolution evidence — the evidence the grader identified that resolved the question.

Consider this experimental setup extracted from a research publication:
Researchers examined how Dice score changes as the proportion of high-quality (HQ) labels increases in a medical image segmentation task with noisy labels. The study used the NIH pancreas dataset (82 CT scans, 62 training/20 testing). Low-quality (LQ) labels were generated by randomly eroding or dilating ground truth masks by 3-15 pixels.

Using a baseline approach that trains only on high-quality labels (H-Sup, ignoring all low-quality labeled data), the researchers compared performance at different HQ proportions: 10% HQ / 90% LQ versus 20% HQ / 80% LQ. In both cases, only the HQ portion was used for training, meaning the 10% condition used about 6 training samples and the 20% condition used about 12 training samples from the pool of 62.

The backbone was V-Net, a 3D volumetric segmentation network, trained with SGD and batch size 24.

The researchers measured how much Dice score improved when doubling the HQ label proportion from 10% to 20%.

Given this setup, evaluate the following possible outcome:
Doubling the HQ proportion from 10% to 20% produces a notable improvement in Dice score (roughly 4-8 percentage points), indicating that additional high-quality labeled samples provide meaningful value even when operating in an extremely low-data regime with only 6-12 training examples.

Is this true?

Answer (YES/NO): NO